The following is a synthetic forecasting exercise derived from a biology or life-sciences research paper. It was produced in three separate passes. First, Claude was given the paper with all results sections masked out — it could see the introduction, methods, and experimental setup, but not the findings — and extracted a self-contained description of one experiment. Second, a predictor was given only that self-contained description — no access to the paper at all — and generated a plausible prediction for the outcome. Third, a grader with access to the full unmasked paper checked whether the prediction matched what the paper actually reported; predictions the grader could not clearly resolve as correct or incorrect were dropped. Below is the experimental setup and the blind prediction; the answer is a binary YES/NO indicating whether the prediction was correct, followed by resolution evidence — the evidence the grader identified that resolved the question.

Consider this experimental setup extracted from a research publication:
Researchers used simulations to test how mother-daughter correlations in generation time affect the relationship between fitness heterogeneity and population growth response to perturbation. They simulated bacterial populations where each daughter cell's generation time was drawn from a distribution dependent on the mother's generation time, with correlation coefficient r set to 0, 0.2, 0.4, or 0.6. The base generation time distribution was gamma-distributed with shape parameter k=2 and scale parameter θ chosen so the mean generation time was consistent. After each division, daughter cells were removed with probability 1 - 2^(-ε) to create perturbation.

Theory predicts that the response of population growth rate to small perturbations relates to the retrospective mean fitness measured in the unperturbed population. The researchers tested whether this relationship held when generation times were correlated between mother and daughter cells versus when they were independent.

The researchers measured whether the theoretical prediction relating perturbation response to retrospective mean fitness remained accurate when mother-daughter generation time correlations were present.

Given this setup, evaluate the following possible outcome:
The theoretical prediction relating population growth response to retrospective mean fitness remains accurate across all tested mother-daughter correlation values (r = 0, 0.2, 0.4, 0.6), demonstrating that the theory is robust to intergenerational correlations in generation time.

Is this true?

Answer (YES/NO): YES